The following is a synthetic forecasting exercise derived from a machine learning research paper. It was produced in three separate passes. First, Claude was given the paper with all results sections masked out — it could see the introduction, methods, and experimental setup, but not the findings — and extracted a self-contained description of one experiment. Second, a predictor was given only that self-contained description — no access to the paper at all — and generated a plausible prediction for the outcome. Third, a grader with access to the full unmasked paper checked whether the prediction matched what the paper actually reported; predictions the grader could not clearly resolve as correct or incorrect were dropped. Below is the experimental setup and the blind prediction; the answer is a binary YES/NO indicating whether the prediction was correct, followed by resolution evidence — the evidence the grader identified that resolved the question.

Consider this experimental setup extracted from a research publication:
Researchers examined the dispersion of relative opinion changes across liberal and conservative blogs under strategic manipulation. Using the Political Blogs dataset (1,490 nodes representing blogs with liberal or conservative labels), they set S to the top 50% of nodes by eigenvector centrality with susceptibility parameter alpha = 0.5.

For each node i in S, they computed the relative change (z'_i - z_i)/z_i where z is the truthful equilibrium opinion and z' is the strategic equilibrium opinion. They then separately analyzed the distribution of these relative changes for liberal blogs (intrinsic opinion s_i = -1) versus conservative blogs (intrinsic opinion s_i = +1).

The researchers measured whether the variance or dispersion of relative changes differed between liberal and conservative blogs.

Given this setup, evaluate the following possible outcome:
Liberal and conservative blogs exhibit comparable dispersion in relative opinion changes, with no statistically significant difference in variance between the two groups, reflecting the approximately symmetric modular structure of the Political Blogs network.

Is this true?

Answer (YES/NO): NO